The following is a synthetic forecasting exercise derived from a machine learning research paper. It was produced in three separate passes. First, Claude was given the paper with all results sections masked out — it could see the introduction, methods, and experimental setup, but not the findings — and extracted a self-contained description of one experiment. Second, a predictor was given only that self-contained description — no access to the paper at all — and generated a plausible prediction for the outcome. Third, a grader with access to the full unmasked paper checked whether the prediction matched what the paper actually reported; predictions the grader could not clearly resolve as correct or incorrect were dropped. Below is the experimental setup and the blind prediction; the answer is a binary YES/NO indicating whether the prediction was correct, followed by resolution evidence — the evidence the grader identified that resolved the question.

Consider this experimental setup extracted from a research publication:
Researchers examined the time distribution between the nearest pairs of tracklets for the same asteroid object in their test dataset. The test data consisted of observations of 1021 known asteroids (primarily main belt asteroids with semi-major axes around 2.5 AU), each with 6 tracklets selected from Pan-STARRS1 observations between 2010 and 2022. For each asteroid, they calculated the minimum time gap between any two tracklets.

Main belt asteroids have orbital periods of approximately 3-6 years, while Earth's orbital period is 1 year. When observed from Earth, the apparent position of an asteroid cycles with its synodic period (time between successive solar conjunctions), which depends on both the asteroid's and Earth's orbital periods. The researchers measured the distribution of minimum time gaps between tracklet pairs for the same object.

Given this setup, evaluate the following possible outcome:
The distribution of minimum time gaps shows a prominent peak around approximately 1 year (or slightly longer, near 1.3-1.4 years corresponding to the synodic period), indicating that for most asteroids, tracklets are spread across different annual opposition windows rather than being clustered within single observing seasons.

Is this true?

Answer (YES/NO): NO